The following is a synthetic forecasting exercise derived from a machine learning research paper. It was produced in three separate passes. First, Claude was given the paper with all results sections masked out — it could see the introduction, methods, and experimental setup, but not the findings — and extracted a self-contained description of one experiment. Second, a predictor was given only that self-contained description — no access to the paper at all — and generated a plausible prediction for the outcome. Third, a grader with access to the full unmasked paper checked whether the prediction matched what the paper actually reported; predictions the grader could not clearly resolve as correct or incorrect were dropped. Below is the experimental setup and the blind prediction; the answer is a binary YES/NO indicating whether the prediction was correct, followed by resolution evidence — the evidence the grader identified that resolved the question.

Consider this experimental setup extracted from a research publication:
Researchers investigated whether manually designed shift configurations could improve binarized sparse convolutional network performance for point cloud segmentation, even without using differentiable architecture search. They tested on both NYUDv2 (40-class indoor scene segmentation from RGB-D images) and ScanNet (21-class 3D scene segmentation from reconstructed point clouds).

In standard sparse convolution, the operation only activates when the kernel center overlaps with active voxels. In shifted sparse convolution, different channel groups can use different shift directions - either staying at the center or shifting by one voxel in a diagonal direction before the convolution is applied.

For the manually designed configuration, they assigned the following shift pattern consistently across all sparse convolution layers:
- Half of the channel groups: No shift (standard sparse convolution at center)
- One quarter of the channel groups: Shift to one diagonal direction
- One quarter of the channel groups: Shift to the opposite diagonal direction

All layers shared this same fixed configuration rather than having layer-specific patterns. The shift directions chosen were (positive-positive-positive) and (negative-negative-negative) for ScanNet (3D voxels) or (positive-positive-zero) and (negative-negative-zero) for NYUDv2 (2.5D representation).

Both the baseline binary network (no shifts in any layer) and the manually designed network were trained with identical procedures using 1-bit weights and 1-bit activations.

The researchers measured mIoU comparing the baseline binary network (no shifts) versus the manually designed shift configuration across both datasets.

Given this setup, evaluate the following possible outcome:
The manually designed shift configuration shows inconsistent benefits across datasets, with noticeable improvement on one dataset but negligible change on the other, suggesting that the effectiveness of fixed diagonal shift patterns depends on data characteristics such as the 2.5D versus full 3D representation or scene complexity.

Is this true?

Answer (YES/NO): NO